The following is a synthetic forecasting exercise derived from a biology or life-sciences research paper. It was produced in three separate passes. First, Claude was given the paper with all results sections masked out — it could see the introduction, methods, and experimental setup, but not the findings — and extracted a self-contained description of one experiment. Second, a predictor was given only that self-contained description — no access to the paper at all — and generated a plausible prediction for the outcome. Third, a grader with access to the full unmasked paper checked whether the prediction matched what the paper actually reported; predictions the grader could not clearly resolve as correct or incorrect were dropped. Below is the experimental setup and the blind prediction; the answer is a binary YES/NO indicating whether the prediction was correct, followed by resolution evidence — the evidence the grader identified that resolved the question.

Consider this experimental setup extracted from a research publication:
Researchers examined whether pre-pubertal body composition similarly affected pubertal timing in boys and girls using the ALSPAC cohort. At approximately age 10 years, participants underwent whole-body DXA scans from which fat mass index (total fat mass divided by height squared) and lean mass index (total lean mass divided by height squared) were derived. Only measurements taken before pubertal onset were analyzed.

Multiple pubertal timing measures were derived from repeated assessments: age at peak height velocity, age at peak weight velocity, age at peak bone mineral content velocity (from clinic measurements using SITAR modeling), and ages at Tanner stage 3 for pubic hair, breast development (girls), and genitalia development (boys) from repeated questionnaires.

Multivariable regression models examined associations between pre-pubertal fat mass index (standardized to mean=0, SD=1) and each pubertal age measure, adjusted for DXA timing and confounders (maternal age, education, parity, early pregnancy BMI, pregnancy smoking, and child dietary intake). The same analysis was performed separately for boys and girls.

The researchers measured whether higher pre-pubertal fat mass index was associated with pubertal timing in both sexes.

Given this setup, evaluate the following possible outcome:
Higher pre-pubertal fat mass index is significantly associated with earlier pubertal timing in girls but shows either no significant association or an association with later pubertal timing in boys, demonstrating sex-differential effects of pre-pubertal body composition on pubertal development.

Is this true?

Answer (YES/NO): NO